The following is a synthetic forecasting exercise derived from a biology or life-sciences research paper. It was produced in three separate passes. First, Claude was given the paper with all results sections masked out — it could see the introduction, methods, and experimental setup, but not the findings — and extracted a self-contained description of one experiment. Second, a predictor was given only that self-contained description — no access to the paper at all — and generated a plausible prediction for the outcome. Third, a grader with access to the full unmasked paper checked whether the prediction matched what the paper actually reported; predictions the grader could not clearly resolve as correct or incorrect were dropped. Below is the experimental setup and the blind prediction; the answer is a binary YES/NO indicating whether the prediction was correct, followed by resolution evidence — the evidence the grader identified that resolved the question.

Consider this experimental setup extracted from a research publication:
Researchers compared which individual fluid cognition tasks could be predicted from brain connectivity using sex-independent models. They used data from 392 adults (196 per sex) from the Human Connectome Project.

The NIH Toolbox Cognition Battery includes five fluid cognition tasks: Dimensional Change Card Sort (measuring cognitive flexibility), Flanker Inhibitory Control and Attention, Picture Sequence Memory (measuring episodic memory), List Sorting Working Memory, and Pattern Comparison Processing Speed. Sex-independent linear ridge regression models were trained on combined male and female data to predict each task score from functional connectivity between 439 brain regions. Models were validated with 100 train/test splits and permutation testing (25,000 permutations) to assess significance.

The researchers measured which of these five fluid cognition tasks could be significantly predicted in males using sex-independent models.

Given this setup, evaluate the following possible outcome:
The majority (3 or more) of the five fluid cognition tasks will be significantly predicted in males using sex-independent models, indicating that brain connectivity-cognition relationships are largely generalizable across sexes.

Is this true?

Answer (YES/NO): YES